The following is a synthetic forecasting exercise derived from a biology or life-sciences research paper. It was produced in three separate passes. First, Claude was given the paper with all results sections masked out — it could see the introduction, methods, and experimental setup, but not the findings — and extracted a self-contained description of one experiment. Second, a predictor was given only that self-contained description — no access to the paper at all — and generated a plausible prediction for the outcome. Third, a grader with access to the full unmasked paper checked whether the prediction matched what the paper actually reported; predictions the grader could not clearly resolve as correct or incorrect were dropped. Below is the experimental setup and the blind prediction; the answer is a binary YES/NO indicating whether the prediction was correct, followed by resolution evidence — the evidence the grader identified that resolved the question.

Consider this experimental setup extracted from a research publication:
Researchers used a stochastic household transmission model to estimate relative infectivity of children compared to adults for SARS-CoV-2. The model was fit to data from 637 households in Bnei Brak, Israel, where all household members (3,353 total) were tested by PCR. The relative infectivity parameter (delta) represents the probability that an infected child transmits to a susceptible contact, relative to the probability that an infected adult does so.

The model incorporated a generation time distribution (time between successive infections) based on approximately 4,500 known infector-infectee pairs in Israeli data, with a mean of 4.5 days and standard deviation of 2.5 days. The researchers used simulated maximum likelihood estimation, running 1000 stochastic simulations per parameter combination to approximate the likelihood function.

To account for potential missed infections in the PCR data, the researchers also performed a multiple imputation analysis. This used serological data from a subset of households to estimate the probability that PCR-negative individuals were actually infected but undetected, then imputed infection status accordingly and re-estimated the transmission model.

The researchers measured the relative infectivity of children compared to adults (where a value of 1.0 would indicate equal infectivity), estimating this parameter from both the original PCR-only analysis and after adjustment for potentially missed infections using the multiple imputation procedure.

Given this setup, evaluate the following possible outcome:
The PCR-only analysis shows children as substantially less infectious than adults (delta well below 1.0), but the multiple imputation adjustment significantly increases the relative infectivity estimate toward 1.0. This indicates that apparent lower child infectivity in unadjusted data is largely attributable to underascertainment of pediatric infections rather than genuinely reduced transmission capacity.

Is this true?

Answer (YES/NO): NO